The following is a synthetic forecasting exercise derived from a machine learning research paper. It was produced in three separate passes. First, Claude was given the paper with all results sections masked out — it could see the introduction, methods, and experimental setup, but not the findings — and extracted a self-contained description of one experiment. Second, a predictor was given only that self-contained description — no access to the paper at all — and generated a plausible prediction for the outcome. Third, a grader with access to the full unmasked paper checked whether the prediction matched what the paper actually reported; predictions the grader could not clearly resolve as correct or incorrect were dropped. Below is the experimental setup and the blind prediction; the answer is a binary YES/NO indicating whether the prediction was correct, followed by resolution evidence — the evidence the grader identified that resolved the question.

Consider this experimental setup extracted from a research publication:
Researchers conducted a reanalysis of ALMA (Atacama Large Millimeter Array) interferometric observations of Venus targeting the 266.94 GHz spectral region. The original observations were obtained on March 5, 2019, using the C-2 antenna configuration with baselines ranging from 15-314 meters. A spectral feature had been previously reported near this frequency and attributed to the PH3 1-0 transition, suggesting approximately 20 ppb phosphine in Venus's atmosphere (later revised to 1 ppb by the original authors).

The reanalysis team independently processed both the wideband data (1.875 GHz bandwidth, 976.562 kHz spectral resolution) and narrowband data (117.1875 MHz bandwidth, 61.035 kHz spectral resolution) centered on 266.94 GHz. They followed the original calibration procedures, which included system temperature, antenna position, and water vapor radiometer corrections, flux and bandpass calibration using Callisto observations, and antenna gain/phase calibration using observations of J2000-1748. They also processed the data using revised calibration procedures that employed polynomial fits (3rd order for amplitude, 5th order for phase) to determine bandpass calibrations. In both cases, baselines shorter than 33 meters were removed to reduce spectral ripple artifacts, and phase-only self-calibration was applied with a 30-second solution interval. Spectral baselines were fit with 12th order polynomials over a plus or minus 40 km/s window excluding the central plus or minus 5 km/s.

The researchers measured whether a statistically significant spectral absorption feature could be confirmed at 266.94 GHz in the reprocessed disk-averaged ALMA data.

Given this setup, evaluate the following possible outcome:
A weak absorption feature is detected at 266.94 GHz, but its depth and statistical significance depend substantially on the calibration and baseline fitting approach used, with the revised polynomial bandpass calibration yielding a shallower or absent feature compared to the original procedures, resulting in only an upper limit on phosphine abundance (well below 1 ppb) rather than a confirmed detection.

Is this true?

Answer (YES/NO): NO